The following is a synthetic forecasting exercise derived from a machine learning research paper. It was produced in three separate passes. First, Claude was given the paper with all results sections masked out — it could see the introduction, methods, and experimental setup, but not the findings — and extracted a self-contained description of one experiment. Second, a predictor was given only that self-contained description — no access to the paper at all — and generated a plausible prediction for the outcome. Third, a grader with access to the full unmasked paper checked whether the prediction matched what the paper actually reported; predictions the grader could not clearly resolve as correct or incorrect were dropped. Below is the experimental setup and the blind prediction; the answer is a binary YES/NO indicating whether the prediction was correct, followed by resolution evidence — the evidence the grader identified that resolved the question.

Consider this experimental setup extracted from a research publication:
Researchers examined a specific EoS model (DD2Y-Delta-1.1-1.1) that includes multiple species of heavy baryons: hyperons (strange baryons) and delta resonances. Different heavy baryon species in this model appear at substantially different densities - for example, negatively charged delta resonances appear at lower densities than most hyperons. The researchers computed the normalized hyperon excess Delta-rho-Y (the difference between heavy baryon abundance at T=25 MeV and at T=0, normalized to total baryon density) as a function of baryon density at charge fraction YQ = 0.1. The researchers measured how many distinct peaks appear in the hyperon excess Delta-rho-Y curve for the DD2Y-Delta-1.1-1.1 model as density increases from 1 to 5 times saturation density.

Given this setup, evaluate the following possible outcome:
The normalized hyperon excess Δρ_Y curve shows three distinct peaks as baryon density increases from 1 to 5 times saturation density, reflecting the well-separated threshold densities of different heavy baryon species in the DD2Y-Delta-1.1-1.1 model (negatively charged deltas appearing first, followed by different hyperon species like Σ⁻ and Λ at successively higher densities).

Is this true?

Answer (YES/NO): YES